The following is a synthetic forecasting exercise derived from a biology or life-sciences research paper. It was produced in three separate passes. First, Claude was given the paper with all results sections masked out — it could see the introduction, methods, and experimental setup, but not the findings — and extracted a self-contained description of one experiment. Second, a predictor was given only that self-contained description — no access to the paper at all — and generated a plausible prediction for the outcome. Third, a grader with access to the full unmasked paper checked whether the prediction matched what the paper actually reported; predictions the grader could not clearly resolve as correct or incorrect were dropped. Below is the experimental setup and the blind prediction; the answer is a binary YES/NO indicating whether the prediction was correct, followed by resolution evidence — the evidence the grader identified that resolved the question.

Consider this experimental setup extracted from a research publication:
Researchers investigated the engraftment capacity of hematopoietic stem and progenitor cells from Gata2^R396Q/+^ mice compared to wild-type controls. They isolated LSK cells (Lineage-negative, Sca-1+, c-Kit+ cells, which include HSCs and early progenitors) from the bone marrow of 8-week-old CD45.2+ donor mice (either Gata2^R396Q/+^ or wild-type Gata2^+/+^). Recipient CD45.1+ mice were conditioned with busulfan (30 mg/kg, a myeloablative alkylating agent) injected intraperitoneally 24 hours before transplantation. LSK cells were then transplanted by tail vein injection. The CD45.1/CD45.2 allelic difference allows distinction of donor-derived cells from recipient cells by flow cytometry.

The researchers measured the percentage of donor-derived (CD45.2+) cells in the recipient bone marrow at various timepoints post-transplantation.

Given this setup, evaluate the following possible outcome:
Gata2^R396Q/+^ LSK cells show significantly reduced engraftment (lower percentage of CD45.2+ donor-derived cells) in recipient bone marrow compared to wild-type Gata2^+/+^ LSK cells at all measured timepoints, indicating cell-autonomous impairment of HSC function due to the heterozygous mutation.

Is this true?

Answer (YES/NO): YES